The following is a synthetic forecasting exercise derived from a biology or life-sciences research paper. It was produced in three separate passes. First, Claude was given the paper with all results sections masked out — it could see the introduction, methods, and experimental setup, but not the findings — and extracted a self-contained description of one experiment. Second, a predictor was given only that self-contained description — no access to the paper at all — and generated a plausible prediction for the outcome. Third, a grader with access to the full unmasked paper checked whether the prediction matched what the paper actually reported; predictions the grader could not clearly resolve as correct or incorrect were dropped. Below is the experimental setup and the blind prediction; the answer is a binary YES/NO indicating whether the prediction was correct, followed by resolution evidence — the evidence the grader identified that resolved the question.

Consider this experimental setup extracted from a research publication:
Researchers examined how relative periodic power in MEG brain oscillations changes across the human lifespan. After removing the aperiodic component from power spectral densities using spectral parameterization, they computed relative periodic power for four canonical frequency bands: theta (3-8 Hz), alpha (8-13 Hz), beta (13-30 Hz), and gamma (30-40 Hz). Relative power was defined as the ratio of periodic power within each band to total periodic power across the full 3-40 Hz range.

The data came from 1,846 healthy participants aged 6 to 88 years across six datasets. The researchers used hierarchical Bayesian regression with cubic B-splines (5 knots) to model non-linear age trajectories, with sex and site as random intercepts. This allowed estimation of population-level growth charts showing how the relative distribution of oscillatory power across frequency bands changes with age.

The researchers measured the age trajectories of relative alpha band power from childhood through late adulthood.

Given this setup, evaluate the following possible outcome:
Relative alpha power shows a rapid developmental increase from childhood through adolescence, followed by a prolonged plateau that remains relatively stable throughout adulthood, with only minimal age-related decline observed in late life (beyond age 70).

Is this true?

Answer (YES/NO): NO